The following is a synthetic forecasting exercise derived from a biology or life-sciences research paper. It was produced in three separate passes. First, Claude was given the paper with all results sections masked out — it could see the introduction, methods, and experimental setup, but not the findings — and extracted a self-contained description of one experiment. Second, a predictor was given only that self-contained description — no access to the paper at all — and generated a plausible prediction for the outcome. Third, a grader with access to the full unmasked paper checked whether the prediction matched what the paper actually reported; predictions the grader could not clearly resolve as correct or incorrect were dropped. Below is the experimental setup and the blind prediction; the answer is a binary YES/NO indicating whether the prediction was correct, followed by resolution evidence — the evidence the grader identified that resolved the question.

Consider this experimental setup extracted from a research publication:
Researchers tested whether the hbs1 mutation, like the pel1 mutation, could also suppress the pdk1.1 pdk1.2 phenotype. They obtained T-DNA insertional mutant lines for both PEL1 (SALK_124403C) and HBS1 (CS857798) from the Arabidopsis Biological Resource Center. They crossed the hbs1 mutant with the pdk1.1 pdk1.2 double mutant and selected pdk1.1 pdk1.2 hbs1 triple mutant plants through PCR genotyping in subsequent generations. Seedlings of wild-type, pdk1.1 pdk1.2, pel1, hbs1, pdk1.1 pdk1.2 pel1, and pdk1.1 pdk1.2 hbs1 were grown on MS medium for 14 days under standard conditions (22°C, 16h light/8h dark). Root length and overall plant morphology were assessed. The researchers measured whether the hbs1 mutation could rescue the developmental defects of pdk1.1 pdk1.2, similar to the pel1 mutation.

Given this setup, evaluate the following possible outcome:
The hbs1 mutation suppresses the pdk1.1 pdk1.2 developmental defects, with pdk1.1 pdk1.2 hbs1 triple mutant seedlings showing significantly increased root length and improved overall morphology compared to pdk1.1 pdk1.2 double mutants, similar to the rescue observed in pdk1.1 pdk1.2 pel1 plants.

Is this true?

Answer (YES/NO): YES